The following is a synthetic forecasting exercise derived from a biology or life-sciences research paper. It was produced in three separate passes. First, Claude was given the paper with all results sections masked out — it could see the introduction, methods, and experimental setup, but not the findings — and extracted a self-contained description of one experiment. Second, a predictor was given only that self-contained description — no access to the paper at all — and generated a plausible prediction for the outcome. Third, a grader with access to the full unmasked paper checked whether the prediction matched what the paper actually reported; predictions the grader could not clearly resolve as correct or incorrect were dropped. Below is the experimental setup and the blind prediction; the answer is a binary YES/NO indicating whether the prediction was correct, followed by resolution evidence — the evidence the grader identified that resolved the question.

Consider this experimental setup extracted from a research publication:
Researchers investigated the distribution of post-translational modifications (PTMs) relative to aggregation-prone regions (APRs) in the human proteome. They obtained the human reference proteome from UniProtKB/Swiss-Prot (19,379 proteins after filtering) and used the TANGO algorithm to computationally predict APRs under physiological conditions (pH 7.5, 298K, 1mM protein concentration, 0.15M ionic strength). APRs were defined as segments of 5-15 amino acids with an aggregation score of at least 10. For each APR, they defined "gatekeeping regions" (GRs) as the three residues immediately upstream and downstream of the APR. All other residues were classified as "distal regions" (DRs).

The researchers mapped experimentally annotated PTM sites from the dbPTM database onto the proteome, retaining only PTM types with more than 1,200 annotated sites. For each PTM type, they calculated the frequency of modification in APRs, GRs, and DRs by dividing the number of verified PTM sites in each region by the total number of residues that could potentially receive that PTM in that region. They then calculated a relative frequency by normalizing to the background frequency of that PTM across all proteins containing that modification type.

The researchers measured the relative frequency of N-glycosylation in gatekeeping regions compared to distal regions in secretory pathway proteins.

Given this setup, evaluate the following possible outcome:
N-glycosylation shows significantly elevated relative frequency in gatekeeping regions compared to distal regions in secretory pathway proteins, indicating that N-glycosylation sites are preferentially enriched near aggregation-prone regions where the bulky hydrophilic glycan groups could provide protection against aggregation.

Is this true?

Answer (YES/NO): YES